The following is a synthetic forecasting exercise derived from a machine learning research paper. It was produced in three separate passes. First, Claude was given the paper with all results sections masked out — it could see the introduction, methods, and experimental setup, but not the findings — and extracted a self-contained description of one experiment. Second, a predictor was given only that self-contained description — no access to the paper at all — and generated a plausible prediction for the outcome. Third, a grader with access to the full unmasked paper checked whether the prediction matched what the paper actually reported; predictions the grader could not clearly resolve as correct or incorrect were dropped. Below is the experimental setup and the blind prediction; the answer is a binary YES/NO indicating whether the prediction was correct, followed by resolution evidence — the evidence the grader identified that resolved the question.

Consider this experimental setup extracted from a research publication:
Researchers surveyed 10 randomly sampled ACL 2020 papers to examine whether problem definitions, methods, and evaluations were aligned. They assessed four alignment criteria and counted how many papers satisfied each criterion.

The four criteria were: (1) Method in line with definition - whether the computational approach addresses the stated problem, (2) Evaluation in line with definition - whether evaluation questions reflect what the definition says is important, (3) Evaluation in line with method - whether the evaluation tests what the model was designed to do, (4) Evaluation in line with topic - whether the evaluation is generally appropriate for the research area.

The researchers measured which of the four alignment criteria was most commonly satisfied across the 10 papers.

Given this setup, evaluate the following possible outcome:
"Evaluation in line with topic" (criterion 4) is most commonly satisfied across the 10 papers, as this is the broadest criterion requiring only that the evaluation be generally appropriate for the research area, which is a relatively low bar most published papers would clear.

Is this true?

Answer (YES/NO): YES